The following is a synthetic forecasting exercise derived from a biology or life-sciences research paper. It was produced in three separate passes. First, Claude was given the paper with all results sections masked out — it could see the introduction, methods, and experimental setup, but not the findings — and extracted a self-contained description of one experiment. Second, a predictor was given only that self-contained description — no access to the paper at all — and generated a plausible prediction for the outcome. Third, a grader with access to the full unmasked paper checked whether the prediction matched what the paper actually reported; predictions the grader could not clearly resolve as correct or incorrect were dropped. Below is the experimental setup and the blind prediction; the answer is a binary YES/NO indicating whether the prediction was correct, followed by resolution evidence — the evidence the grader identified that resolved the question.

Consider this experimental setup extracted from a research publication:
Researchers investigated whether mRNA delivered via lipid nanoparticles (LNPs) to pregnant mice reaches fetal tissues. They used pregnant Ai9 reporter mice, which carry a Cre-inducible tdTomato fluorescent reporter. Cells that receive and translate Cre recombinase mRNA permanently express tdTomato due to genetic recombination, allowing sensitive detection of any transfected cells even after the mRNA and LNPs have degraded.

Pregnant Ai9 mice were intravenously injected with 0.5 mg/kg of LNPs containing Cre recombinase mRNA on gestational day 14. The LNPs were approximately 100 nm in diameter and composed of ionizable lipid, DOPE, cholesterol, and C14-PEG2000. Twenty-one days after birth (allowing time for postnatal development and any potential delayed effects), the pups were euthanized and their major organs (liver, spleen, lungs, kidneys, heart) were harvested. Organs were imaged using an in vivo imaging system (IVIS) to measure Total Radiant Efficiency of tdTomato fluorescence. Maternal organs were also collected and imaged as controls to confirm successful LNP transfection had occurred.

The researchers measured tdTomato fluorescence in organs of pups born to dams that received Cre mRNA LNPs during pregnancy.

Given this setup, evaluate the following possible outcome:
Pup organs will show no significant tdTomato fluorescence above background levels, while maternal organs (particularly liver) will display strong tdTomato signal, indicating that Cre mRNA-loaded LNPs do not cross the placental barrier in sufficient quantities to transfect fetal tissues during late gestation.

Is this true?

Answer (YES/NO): YES